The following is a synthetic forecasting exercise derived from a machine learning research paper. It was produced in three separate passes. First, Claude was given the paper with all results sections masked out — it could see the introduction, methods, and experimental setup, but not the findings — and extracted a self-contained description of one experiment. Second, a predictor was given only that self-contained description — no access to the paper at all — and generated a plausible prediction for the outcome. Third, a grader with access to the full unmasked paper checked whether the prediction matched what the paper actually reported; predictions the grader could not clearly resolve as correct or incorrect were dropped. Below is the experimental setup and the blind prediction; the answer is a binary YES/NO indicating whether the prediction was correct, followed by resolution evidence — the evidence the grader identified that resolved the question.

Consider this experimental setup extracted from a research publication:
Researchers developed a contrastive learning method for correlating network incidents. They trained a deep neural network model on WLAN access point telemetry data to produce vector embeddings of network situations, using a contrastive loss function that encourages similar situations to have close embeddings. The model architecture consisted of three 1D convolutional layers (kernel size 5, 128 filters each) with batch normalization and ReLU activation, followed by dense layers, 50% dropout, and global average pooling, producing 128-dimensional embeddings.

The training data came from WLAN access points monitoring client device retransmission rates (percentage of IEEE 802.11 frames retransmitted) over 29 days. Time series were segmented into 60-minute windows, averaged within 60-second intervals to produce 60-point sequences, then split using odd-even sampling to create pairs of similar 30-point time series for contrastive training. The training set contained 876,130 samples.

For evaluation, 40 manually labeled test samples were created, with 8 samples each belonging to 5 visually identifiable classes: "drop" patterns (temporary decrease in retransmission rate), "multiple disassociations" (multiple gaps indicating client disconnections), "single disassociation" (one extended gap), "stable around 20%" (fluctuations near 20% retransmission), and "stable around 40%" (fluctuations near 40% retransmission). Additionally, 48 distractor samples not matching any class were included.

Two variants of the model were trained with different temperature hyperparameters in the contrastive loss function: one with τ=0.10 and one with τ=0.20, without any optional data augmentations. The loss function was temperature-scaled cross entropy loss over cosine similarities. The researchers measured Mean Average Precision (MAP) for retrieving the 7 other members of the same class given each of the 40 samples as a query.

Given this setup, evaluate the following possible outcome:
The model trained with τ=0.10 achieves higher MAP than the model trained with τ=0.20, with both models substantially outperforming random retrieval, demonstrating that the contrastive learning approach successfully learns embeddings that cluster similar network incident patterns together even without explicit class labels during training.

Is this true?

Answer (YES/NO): NO